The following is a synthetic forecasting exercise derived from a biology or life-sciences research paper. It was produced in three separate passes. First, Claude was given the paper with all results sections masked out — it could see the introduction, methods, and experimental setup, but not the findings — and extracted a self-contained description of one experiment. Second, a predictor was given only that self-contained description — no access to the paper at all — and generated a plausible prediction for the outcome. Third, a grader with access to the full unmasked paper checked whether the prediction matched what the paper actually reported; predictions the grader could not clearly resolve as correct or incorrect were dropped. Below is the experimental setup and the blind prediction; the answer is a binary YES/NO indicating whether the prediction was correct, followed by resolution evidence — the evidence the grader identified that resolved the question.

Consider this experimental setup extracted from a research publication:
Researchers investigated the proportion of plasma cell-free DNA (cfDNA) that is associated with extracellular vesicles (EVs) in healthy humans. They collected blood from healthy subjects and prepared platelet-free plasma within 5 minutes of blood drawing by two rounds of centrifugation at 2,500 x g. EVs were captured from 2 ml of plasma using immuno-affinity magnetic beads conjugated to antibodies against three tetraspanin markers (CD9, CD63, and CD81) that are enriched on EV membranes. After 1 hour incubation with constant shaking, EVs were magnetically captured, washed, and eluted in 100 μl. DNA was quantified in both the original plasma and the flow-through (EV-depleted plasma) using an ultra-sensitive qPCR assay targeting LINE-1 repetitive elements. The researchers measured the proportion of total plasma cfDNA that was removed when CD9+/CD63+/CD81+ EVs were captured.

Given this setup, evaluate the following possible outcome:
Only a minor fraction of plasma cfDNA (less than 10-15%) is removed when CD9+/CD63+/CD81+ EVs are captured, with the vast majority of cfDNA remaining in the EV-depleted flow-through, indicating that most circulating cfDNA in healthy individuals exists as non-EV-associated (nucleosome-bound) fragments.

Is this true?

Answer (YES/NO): YES